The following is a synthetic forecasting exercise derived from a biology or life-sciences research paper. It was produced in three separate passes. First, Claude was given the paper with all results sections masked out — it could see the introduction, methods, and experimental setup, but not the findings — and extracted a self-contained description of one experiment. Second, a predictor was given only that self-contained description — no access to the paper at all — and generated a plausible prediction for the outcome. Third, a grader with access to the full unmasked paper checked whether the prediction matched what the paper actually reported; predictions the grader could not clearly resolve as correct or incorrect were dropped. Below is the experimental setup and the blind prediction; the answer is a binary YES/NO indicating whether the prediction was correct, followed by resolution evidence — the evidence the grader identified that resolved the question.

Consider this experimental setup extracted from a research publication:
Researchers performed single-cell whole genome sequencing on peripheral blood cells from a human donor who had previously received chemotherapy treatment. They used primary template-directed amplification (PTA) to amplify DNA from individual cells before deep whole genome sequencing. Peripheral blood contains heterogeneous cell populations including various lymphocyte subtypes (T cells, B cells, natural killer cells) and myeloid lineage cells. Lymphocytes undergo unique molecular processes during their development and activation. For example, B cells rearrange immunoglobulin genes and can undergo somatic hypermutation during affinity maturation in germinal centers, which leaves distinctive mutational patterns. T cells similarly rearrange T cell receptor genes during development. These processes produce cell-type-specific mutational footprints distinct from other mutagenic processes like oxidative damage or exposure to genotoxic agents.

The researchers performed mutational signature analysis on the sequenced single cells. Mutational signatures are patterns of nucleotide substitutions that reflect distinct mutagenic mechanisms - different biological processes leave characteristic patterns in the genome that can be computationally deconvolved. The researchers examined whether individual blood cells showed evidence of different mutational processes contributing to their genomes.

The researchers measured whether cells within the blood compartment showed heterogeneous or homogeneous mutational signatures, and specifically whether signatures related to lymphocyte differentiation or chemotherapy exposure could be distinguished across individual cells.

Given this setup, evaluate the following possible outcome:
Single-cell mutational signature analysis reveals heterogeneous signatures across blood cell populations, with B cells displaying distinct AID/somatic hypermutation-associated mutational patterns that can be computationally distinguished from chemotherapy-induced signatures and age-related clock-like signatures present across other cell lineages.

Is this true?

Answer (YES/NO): NO